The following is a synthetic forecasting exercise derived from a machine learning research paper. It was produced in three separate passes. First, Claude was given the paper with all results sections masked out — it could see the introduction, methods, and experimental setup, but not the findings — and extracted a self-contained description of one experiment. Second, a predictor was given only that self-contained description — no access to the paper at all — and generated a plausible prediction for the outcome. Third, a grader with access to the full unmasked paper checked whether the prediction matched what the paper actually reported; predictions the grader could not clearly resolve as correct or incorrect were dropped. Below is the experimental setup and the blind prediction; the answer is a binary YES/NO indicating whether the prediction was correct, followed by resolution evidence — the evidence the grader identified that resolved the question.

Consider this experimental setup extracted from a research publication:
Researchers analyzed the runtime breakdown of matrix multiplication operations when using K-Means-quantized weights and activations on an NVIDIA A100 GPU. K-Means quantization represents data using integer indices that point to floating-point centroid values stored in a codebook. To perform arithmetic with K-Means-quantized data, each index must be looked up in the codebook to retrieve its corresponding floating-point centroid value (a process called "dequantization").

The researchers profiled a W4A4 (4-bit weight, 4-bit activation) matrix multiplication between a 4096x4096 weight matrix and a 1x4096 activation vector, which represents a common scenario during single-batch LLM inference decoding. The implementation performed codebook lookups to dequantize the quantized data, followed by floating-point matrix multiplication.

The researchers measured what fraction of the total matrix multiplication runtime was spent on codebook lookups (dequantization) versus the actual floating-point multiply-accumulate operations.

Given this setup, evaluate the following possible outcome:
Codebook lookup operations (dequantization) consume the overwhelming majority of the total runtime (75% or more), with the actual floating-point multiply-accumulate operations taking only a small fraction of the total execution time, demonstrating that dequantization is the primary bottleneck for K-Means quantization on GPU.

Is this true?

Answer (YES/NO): NO